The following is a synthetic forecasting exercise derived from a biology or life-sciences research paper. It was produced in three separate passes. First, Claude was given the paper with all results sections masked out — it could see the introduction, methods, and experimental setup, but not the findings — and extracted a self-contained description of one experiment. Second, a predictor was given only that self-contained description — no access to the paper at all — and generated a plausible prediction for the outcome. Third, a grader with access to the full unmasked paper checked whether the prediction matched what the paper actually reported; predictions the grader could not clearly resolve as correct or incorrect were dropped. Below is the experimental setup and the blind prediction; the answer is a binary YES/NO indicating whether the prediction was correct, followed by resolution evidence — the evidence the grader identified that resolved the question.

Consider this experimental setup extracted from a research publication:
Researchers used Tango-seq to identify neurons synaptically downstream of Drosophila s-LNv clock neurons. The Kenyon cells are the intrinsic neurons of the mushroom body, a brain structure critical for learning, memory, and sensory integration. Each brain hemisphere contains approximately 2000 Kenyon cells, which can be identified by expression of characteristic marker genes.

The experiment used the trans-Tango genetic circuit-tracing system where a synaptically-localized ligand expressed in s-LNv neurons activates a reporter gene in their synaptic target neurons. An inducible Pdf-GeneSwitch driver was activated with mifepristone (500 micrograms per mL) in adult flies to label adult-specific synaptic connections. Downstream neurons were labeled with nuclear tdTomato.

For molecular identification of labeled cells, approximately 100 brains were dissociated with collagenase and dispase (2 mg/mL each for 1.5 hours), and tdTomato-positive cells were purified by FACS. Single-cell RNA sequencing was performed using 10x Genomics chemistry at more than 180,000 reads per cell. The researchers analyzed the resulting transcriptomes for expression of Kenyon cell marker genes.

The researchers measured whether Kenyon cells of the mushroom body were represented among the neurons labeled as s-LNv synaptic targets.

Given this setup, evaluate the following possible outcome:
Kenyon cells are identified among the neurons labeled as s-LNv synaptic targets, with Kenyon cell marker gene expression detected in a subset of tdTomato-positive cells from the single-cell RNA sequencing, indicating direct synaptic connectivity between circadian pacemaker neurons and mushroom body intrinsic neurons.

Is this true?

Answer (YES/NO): YES